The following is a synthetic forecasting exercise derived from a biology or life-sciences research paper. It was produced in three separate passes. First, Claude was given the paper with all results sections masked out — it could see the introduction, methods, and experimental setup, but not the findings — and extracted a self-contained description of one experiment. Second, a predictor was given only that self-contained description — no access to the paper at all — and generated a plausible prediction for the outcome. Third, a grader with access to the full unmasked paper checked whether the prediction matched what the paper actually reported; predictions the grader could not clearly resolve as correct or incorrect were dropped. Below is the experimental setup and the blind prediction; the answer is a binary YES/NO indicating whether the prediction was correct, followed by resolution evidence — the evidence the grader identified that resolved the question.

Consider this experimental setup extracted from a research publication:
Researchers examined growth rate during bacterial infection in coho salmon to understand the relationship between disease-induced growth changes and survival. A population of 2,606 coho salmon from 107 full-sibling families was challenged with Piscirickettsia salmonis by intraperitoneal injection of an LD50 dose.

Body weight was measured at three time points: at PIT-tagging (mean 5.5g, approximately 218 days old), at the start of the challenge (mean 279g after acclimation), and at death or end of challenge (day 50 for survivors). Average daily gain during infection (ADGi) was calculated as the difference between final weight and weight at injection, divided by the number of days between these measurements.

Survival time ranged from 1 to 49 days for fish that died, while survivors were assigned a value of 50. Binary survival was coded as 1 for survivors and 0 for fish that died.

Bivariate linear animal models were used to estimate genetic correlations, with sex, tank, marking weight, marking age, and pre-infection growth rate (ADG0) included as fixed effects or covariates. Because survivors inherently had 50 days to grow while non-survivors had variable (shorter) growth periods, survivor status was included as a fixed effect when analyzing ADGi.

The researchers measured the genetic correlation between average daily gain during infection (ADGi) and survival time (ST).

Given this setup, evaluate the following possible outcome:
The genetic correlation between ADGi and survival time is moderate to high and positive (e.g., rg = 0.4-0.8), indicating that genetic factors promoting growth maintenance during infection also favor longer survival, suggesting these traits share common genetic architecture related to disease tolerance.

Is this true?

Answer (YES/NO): NO